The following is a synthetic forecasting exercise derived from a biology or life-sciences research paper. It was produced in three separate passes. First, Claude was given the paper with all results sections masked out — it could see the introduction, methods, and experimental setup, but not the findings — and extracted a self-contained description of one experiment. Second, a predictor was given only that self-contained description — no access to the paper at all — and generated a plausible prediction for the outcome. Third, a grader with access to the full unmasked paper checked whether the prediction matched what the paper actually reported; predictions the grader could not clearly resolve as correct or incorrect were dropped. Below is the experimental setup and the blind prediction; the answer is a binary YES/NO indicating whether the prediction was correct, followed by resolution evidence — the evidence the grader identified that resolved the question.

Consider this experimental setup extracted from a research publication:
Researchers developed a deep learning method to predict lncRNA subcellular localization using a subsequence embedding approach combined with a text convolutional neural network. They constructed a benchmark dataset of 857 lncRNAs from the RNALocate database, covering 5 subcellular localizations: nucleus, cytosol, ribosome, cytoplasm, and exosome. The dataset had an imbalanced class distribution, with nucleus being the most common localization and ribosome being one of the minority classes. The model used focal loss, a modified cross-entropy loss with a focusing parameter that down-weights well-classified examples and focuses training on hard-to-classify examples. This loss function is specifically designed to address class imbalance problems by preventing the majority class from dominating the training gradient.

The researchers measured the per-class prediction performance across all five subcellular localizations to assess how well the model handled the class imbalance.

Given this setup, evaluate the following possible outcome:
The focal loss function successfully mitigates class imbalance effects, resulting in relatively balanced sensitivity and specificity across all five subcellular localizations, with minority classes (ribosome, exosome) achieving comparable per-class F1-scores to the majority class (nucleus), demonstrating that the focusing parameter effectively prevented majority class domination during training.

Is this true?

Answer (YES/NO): NO